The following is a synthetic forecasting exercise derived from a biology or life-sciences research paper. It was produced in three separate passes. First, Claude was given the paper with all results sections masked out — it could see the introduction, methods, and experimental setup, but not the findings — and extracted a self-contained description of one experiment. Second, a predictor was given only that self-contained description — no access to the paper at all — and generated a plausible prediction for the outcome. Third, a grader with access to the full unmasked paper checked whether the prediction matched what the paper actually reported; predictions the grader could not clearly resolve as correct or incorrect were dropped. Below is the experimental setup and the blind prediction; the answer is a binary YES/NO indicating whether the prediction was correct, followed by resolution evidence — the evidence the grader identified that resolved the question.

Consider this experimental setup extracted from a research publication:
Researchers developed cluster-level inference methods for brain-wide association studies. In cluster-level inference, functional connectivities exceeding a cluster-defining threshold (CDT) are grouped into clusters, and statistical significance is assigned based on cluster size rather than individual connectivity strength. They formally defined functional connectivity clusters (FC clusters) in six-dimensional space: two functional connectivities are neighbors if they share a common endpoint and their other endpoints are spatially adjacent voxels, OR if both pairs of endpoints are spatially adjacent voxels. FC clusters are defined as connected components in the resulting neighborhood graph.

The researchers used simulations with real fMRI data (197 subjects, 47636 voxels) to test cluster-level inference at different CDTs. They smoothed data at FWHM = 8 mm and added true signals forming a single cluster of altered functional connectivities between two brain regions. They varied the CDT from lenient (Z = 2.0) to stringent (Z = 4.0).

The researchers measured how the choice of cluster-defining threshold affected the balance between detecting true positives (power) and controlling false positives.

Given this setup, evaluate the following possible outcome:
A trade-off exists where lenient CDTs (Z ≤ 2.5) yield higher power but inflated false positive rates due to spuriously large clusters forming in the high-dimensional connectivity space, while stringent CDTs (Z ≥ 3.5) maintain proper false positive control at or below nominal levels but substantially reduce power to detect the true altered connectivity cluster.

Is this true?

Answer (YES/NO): NO